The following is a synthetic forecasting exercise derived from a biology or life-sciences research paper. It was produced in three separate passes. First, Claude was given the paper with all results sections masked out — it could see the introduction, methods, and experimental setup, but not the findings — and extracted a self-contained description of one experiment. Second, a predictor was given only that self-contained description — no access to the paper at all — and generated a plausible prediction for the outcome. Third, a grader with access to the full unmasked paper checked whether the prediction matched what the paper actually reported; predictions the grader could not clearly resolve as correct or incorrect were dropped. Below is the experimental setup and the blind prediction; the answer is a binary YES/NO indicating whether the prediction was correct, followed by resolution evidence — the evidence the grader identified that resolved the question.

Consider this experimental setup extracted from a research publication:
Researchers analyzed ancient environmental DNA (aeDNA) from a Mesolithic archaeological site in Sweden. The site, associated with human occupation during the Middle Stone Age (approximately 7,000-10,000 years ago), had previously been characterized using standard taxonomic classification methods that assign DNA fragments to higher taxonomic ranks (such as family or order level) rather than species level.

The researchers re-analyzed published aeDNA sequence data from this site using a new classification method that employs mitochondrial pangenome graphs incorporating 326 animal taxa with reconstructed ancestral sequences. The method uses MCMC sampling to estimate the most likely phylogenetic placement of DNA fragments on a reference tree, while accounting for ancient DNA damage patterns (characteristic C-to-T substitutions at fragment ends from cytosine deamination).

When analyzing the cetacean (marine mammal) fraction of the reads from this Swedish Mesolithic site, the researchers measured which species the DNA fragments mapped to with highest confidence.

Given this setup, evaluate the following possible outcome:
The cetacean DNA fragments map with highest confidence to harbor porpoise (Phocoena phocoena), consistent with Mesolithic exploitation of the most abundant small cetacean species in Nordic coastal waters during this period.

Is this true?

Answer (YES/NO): YES